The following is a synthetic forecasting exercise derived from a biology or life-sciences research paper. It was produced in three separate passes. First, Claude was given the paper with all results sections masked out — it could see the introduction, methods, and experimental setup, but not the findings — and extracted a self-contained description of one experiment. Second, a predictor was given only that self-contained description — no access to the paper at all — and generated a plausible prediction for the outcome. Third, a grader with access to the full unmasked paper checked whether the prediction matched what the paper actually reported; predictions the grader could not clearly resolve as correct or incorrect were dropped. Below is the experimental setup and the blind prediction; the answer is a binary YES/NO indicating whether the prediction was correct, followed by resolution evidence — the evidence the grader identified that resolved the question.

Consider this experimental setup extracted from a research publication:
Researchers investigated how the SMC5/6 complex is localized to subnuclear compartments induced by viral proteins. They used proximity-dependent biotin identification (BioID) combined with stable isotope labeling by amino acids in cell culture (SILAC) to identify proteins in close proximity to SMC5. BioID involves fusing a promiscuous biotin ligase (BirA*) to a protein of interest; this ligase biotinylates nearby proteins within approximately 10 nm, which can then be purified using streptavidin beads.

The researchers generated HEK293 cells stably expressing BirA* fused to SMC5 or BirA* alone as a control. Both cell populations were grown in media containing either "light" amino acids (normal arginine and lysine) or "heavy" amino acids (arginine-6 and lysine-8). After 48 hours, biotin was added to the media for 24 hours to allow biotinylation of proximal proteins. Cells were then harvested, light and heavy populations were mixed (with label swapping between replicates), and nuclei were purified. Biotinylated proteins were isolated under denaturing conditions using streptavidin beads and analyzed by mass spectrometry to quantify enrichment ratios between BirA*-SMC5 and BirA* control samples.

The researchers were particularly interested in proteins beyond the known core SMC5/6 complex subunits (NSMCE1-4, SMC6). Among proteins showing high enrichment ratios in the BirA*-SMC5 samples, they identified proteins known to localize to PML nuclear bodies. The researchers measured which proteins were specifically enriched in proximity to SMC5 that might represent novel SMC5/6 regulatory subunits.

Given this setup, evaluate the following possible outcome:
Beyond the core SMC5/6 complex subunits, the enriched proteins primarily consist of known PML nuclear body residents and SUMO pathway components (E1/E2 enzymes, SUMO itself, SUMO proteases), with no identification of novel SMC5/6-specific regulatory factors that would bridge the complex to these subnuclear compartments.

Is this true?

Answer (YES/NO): NO